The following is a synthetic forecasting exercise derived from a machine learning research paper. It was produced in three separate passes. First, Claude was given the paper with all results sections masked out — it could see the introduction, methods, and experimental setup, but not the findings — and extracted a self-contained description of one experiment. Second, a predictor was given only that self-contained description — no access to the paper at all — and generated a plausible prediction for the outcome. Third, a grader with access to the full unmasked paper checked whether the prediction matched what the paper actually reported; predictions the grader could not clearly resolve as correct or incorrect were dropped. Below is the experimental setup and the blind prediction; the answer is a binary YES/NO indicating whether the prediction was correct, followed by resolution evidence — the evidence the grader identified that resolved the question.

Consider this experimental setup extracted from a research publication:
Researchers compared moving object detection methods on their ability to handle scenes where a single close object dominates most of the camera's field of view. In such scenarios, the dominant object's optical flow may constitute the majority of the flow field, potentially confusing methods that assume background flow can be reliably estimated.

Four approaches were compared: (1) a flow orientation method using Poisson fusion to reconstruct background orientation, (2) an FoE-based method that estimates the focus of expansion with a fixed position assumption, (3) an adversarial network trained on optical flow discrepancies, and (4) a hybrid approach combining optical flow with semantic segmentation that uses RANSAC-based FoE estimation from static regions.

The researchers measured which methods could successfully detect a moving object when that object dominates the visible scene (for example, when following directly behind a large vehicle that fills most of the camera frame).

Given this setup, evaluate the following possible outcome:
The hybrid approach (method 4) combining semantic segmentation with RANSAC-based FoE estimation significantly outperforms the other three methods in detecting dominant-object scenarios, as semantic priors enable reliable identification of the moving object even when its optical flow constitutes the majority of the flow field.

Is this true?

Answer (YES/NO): NO